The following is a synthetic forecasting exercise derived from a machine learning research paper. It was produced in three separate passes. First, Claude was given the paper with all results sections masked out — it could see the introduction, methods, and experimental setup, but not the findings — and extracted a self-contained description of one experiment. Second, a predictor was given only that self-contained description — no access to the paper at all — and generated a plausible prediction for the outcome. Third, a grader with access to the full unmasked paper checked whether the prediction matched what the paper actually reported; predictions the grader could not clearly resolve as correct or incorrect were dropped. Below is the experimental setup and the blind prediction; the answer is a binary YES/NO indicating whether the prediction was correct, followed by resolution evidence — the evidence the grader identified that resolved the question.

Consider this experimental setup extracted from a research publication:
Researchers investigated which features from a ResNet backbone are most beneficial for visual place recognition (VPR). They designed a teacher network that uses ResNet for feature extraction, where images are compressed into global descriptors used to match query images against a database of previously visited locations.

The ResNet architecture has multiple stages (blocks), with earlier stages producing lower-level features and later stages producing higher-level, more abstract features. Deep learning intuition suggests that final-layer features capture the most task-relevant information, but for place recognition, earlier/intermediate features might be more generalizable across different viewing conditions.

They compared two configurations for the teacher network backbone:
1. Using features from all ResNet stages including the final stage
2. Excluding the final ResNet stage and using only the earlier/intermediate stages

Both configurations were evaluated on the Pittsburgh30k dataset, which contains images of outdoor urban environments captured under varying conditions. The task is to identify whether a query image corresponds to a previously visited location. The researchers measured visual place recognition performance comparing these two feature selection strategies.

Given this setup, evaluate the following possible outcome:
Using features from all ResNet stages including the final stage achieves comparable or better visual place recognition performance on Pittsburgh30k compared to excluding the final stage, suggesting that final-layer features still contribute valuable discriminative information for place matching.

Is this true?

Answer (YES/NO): NO